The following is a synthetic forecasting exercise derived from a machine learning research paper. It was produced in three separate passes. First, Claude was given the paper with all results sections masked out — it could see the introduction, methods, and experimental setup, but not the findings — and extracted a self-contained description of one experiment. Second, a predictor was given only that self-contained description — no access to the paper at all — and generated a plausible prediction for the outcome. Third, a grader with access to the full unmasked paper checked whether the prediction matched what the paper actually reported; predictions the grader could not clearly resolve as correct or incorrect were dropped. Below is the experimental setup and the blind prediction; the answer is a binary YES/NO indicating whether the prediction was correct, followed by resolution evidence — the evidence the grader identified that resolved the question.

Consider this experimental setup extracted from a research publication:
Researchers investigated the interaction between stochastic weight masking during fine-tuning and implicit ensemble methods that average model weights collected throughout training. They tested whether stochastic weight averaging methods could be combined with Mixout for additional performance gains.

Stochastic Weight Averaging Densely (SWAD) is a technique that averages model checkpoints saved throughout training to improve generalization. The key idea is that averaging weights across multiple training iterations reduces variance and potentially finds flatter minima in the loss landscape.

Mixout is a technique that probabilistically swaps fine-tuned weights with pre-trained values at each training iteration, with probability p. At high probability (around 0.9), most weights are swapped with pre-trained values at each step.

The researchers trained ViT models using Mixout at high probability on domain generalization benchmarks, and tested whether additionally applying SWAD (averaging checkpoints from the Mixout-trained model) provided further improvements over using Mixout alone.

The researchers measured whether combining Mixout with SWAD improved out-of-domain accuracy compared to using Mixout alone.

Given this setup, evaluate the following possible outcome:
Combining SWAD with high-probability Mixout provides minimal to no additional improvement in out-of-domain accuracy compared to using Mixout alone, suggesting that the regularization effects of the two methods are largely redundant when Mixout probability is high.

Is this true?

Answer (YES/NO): YES